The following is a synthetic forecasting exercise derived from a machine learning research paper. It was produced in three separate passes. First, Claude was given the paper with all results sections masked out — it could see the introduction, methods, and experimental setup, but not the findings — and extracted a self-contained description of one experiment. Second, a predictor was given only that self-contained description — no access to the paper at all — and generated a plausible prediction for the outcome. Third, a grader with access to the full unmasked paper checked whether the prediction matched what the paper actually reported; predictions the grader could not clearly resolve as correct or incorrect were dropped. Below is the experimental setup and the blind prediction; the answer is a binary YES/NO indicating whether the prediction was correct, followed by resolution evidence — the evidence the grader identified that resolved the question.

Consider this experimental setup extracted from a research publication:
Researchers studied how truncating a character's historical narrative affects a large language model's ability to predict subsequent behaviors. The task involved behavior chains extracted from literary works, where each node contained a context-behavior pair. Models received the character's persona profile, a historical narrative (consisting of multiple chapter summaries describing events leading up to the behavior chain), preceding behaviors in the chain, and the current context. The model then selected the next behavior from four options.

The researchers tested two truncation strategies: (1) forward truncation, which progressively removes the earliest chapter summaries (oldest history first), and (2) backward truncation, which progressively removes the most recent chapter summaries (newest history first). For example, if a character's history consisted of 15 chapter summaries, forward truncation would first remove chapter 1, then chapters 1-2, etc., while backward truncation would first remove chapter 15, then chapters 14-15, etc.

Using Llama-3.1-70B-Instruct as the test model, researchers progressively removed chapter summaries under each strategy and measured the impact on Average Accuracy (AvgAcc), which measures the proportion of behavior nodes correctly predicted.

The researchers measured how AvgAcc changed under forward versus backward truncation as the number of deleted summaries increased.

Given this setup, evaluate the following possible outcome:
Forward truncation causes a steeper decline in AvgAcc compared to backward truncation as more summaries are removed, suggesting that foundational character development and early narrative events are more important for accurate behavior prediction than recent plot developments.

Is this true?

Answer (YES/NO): NO